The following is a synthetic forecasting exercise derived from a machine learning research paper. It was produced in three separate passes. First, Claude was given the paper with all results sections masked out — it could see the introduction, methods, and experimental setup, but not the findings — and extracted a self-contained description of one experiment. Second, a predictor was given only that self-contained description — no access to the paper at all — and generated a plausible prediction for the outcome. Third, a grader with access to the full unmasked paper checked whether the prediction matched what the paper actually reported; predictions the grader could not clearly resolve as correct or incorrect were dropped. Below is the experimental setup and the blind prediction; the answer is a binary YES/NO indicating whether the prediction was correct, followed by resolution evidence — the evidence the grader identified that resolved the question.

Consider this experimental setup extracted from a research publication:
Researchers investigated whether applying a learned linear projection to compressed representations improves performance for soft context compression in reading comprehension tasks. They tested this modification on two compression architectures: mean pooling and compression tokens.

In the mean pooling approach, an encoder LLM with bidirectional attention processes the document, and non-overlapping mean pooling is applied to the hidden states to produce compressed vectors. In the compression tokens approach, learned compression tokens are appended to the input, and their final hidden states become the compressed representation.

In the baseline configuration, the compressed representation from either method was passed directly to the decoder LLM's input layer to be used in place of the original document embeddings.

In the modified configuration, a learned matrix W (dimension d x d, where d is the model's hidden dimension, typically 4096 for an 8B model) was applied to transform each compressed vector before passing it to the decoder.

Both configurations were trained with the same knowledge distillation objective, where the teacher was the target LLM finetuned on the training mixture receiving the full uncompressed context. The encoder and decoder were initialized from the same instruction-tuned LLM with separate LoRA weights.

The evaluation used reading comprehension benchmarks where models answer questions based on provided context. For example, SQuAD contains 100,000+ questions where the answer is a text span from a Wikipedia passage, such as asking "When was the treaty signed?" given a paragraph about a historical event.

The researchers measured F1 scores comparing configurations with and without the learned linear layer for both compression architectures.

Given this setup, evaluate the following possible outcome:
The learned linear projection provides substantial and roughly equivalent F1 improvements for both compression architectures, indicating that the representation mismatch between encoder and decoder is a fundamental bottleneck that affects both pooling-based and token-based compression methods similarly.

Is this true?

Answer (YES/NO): NO